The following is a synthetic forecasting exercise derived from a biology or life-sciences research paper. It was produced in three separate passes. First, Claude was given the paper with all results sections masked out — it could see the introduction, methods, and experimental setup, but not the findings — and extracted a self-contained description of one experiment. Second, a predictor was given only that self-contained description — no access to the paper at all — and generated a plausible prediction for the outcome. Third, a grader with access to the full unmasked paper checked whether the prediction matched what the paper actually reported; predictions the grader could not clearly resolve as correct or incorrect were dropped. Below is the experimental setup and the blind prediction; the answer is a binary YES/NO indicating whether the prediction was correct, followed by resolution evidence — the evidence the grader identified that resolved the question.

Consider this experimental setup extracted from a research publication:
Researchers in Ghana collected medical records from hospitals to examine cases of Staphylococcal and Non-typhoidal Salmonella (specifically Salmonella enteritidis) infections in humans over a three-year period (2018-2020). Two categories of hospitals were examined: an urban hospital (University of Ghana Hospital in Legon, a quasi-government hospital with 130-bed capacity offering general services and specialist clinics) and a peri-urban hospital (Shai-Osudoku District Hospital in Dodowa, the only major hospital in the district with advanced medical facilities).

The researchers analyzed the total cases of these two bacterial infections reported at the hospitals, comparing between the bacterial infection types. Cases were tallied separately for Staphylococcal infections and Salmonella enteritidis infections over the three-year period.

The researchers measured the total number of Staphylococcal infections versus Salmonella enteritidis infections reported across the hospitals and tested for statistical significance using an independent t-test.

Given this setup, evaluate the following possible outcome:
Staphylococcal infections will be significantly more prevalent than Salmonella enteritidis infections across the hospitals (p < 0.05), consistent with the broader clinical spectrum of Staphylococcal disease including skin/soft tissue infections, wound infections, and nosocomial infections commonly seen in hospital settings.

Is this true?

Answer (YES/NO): YES